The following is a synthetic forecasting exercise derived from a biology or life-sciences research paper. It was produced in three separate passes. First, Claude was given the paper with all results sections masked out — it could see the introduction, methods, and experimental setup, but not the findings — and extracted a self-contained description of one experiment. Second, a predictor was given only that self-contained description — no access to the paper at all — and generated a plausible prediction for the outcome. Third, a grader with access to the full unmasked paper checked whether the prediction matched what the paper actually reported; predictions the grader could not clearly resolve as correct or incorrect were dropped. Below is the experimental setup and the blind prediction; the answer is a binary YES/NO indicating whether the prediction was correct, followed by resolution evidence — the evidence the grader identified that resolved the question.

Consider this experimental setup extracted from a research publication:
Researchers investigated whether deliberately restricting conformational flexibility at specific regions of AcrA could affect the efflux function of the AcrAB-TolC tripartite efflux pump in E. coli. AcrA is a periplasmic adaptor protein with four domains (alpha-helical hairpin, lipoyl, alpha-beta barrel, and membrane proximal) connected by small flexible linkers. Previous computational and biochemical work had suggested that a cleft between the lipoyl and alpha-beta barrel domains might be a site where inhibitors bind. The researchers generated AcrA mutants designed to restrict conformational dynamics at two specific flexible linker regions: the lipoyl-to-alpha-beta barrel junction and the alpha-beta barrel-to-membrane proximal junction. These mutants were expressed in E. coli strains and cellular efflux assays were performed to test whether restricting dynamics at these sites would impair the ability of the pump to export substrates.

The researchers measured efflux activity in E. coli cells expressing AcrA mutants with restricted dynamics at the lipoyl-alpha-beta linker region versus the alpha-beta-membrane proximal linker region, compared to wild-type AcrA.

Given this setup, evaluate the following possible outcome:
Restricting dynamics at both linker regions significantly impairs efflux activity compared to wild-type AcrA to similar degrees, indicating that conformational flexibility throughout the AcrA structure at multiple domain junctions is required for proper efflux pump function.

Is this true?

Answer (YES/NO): NO